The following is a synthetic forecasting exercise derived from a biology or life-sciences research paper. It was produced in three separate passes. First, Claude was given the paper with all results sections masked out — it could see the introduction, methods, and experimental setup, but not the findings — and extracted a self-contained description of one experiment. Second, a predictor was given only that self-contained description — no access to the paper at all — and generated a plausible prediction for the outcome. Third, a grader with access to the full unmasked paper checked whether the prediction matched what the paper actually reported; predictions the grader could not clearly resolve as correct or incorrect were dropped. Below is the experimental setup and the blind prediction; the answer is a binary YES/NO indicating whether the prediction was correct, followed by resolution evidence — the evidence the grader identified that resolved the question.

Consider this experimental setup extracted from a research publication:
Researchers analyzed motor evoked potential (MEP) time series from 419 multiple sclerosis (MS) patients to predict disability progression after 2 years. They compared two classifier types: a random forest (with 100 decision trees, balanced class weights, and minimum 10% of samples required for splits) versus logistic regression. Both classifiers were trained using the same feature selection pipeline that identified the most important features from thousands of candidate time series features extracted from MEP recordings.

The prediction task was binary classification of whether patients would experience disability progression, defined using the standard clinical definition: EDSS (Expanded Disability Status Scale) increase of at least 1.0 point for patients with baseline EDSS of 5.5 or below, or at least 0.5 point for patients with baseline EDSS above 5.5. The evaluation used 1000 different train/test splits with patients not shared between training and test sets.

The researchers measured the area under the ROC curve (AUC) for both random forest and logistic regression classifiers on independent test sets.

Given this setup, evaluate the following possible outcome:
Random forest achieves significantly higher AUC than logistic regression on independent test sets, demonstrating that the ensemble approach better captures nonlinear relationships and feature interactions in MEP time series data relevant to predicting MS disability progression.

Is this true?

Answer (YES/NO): YES